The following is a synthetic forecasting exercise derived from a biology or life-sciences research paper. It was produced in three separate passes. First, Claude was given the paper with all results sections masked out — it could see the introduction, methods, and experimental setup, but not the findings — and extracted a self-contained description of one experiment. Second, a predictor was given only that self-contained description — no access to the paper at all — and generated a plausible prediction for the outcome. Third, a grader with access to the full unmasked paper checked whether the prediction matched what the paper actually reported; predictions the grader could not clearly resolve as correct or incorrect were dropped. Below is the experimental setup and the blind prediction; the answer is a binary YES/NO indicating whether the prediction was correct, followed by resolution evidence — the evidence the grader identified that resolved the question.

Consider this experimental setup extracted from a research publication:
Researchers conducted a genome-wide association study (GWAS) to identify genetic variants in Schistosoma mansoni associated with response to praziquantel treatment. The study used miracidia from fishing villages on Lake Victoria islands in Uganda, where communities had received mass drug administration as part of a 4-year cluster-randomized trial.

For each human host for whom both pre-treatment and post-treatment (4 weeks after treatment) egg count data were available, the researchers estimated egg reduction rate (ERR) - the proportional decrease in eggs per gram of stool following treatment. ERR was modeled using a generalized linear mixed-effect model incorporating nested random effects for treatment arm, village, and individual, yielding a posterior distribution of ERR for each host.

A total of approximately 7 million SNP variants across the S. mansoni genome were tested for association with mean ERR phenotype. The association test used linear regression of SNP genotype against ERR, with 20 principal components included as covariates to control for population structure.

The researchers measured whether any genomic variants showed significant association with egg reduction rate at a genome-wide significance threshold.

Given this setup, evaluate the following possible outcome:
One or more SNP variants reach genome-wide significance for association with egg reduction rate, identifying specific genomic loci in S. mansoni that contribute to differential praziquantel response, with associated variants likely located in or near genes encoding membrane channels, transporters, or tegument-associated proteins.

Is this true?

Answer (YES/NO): NO